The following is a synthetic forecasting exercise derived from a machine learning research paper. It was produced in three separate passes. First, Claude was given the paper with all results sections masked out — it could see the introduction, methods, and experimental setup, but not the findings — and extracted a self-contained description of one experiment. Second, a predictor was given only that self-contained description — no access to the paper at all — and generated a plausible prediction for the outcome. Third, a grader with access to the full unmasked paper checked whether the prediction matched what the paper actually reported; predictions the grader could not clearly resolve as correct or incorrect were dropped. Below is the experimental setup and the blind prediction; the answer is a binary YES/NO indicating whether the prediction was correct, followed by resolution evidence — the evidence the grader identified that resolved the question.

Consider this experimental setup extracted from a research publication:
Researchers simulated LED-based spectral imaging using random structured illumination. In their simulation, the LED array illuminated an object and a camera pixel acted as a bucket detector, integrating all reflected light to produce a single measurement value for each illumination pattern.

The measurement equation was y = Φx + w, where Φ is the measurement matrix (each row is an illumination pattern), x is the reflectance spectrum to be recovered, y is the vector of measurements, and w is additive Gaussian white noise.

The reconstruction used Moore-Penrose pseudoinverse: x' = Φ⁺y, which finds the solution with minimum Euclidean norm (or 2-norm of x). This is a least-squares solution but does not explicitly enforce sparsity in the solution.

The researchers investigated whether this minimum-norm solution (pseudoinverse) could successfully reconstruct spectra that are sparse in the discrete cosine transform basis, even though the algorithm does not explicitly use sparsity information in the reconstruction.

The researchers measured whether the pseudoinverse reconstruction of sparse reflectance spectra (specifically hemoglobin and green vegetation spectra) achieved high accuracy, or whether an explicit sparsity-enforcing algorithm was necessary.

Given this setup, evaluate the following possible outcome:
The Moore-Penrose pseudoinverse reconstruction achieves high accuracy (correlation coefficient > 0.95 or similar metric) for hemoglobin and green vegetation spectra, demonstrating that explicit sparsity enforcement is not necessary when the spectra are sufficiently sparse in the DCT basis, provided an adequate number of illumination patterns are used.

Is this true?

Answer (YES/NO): YES